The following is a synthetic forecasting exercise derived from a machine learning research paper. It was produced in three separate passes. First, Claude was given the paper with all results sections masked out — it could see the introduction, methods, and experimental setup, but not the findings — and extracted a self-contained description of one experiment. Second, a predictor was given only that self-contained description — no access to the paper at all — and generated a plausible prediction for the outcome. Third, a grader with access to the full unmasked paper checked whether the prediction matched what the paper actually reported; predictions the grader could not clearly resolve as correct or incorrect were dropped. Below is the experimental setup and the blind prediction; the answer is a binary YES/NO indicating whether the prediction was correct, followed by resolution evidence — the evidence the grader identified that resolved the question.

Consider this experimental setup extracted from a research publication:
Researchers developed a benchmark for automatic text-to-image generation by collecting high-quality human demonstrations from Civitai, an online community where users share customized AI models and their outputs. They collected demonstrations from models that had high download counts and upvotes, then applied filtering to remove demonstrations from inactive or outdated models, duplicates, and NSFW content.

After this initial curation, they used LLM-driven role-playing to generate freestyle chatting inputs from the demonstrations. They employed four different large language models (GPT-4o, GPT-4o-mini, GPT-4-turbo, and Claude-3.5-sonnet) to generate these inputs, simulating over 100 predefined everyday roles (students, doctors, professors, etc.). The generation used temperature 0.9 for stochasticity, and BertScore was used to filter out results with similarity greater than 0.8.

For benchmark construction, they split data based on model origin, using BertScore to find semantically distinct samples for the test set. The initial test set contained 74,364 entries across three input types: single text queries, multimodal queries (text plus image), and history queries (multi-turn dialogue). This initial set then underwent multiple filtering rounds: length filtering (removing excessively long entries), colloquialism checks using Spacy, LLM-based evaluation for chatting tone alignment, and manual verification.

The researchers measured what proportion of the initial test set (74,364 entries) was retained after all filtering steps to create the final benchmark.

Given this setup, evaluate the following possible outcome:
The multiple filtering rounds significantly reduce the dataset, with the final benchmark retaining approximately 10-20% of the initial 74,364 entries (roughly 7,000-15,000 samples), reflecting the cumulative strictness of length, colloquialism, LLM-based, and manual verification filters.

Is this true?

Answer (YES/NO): YES